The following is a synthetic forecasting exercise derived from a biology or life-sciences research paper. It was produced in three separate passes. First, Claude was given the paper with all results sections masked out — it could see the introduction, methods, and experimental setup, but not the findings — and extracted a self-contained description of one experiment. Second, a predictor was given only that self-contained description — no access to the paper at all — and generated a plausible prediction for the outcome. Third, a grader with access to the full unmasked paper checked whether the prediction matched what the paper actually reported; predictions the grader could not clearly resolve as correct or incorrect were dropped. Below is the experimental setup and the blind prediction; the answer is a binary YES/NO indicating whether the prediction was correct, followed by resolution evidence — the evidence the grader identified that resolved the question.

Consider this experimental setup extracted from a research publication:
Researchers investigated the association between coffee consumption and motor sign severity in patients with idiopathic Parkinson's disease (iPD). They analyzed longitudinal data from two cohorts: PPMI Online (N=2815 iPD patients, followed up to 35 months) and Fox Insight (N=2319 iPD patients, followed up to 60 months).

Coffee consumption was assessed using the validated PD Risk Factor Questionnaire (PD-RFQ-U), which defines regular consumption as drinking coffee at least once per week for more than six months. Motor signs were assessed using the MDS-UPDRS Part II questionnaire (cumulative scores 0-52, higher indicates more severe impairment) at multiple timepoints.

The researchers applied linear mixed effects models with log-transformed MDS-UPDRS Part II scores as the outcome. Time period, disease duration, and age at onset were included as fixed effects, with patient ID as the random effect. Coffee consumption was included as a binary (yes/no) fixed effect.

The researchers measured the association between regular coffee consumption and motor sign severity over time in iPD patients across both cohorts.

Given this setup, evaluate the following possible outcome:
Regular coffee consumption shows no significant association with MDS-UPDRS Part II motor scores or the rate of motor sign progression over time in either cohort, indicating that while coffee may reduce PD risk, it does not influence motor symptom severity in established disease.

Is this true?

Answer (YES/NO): YES